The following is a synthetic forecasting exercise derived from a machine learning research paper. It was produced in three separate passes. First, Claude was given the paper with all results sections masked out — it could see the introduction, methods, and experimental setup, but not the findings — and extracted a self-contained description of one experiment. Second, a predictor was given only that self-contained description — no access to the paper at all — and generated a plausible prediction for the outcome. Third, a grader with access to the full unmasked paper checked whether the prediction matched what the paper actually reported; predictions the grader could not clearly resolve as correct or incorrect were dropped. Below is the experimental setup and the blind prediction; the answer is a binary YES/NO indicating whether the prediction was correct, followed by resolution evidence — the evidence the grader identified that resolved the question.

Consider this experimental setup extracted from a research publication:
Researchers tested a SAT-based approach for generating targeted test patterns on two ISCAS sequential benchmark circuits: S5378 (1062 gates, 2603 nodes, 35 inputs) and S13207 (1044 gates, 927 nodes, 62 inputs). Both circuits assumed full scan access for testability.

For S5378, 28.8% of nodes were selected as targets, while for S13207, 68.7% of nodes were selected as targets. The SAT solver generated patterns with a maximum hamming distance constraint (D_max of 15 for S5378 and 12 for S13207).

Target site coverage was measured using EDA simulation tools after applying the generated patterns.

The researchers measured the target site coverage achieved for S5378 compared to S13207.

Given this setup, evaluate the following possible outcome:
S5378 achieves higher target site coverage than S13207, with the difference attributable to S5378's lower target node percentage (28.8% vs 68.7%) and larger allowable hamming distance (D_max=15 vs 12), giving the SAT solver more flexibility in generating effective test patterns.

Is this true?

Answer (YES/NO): NO